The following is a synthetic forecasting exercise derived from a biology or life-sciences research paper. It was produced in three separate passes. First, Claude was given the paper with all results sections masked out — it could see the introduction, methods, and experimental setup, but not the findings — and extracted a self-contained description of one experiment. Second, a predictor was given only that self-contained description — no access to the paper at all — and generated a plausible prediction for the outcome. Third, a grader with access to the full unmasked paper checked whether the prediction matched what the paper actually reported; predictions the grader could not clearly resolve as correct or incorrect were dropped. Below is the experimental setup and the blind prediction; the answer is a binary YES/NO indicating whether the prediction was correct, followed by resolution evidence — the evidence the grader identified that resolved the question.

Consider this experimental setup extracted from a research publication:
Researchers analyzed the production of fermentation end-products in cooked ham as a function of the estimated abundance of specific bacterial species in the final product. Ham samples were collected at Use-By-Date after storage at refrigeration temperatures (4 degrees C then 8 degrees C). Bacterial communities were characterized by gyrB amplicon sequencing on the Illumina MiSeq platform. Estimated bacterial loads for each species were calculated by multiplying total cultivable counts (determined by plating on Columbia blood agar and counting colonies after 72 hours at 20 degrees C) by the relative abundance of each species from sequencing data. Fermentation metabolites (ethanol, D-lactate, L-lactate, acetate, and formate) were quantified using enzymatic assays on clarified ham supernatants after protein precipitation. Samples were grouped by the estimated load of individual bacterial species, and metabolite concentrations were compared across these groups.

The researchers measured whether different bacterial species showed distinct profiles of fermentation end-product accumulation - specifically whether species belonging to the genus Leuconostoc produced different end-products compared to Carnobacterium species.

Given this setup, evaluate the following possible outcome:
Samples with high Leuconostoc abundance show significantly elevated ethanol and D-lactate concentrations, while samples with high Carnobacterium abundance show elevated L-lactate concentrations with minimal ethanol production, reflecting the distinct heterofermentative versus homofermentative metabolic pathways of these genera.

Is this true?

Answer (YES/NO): NO